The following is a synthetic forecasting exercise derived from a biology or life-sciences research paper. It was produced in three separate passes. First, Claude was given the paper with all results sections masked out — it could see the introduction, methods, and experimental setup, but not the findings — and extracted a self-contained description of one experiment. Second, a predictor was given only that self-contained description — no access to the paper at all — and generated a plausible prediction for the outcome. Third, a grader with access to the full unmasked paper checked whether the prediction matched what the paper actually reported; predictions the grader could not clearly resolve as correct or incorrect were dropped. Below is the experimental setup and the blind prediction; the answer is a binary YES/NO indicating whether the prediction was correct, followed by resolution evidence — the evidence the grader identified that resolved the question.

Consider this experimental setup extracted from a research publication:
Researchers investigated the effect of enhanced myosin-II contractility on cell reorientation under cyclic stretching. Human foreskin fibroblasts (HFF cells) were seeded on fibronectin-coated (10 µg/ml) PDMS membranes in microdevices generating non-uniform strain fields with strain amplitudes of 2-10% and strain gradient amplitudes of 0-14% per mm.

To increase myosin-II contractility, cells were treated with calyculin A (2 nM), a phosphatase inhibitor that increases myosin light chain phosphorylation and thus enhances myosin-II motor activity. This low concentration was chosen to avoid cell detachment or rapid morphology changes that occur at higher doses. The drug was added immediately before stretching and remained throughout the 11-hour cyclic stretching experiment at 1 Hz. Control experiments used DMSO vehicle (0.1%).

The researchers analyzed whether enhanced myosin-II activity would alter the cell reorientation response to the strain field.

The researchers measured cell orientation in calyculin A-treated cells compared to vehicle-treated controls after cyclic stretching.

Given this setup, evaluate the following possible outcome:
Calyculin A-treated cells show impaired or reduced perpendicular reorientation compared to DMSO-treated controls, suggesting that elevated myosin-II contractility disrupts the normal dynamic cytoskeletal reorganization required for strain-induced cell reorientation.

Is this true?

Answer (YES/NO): NO